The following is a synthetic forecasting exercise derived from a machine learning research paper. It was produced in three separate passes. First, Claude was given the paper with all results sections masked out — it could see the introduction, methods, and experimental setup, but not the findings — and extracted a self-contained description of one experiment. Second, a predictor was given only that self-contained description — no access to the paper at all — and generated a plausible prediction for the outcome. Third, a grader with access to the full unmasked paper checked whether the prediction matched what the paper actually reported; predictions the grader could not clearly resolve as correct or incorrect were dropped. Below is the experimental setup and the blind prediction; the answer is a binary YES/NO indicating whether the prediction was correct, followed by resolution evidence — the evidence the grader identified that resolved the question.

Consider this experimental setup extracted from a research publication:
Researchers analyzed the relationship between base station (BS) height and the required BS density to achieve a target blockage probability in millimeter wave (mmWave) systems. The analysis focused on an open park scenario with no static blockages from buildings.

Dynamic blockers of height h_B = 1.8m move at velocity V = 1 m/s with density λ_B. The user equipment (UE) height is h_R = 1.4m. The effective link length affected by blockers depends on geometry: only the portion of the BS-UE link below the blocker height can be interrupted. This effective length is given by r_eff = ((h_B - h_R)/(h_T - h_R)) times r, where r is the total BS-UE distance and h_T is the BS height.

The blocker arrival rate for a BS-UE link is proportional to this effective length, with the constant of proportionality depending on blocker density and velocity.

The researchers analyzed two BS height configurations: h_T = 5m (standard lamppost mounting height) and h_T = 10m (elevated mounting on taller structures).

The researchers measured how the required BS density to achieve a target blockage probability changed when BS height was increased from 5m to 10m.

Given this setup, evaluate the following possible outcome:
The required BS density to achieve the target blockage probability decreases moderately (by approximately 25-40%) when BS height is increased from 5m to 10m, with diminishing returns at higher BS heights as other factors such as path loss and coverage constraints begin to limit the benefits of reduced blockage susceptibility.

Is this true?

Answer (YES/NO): NO